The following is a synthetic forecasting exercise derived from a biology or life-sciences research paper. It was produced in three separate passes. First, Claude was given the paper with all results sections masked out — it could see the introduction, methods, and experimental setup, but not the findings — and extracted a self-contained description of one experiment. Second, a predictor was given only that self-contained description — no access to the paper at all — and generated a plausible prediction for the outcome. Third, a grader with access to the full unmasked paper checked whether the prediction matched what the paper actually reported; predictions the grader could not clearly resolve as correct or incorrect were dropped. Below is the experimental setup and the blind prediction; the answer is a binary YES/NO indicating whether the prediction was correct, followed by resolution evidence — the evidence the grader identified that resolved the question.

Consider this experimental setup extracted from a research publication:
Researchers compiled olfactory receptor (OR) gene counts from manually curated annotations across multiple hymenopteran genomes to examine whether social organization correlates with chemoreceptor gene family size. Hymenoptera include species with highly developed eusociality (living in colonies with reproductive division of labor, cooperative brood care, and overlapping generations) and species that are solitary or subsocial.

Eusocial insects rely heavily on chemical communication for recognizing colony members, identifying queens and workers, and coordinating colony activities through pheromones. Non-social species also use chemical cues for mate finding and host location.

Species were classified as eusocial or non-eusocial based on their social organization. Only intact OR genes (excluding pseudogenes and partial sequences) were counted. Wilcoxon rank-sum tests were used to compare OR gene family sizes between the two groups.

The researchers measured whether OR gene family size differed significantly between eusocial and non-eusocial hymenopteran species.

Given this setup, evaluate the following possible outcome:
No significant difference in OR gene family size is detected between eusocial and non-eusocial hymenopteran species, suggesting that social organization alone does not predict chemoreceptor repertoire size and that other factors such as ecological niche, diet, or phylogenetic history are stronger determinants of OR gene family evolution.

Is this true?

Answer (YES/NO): NO